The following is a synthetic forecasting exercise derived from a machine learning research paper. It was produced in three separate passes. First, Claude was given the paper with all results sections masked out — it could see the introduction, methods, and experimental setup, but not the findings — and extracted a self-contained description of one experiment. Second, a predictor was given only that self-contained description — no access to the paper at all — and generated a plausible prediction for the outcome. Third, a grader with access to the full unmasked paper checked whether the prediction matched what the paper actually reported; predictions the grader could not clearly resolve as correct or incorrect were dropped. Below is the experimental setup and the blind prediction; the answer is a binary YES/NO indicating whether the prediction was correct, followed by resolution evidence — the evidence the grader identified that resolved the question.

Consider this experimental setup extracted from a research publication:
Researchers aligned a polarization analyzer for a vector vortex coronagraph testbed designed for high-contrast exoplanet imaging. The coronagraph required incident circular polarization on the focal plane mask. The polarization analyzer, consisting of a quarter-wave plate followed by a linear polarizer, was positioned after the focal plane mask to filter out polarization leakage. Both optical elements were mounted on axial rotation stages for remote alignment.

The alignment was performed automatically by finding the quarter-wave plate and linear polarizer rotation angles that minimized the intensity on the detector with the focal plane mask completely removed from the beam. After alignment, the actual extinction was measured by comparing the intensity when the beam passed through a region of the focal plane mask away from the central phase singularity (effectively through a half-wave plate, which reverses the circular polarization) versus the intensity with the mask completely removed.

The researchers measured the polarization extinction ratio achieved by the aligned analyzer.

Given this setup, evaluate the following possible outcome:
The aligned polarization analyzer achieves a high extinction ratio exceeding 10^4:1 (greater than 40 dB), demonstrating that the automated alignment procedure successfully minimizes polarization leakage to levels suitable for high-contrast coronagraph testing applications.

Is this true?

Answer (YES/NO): NO